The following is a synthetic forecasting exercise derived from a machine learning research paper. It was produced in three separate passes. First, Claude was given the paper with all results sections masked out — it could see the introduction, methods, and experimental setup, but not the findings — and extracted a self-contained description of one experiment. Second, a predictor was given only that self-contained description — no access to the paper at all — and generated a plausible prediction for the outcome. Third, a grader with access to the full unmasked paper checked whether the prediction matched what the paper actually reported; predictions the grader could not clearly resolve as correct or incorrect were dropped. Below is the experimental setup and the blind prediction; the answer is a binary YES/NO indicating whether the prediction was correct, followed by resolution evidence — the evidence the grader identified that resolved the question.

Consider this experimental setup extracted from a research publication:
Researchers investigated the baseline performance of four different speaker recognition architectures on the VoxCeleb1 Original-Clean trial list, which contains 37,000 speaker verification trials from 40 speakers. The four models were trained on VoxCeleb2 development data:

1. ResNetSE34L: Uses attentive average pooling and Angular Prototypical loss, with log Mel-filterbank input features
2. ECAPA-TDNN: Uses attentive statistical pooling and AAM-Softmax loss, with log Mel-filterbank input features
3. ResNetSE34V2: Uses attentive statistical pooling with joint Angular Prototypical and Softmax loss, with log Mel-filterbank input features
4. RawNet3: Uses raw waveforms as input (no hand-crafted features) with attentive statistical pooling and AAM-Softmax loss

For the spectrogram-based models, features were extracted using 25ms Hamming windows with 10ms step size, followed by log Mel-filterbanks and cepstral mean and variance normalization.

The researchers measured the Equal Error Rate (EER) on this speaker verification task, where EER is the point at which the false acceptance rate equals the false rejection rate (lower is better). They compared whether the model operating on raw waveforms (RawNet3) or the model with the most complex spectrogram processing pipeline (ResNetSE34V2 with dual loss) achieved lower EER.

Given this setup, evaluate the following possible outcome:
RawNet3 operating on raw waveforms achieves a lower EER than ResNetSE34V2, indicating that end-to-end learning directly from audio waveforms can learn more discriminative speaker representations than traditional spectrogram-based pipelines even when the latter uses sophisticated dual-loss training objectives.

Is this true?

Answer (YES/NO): NO